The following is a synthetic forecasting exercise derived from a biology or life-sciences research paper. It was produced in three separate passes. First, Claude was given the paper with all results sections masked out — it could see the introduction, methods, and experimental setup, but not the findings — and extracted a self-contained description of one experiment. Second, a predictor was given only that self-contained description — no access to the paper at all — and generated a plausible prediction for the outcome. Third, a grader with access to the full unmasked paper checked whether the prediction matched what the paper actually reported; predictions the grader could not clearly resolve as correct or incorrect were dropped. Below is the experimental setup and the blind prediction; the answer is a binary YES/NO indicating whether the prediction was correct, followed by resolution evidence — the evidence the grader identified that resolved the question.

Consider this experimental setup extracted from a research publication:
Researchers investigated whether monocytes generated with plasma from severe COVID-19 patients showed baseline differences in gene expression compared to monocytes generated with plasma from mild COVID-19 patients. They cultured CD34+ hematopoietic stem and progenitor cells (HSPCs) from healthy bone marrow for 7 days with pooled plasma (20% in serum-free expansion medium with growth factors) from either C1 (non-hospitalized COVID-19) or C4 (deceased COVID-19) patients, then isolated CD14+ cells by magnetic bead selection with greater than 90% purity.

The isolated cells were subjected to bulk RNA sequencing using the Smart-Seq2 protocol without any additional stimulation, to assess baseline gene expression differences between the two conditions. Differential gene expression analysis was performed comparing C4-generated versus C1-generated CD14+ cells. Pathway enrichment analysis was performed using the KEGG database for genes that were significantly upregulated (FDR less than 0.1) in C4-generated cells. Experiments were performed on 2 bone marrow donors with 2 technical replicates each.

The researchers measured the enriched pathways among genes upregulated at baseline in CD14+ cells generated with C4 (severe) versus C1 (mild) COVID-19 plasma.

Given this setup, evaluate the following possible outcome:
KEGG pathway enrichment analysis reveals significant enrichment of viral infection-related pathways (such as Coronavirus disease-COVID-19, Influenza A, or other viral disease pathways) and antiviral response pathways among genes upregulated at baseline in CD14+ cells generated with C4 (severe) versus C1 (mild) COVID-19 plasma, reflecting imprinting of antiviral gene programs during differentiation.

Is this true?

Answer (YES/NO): NO